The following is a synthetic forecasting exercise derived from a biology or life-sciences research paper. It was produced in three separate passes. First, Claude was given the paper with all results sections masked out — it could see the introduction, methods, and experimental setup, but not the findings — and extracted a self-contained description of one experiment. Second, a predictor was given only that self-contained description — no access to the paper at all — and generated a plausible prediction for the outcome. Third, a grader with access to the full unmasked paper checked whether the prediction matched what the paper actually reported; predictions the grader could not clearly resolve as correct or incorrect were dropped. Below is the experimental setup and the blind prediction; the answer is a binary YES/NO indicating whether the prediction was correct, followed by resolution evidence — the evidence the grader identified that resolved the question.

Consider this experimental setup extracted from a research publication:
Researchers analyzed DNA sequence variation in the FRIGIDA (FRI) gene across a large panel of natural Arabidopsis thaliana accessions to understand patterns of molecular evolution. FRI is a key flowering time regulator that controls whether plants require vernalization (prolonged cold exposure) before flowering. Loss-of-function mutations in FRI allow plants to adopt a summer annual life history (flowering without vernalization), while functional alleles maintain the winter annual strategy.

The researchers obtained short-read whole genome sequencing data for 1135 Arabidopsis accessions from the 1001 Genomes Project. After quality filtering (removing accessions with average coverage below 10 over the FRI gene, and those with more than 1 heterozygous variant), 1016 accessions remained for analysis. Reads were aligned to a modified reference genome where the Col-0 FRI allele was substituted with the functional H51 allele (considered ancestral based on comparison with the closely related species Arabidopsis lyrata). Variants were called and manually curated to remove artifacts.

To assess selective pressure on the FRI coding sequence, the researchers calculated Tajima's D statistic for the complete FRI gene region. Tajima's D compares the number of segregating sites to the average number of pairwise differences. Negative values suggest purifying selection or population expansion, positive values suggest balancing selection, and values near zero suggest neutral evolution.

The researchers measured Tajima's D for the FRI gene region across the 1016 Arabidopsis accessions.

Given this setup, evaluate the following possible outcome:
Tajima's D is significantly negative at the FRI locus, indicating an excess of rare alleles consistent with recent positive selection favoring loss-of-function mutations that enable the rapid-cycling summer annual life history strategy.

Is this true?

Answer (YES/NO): YES